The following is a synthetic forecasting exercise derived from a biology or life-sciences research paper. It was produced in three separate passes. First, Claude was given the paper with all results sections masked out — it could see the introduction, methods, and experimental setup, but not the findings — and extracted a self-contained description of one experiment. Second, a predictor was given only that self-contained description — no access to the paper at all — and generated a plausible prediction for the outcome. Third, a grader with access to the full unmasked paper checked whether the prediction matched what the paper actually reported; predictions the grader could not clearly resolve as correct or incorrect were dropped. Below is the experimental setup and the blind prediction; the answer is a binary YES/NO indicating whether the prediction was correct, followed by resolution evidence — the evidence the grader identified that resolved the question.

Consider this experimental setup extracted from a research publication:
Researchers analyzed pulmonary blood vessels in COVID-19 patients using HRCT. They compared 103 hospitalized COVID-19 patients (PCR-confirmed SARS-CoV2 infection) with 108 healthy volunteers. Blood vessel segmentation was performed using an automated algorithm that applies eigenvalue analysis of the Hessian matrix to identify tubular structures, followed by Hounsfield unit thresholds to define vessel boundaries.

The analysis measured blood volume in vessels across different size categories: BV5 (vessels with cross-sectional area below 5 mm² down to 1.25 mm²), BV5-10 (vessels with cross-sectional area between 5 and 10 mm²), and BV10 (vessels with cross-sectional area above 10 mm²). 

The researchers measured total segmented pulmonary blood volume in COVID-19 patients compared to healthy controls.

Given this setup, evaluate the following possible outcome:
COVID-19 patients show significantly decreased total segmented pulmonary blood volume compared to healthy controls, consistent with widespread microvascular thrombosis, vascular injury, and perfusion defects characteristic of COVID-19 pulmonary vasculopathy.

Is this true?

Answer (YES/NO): NO